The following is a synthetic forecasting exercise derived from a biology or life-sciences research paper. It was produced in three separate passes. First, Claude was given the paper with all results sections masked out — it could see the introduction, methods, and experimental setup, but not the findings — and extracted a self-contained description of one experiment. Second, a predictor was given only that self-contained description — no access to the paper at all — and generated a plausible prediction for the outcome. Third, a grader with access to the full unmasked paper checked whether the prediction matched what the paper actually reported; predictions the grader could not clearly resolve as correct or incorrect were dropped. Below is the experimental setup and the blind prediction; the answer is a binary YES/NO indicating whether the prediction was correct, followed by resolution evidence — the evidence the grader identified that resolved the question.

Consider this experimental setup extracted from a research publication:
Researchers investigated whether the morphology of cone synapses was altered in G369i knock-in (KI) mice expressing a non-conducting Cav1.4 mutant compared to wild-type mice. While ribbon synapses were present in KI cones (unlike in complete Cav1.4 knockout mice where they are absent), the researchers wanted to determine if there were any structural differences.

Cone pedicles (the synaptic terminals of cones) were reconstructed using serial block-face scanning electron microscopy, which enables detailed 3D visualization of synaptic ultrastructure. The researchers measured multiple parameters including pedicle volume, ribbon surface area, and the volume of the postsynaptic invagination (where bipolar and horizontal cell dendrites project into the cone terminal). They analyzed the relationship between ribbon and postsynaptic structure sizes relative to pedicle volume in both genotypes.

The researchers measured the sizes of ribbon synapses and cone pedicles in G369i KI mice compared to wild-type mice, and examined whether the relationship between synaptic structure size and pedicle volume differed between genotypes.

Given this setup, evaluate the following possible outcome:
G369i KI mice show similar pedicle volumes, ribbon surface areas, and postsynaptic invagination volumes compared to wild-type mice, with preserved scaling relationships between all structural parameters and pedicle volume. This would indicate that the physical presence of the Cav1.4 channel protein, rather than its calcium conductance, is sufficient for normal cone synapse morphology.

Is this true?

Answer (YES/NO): NO